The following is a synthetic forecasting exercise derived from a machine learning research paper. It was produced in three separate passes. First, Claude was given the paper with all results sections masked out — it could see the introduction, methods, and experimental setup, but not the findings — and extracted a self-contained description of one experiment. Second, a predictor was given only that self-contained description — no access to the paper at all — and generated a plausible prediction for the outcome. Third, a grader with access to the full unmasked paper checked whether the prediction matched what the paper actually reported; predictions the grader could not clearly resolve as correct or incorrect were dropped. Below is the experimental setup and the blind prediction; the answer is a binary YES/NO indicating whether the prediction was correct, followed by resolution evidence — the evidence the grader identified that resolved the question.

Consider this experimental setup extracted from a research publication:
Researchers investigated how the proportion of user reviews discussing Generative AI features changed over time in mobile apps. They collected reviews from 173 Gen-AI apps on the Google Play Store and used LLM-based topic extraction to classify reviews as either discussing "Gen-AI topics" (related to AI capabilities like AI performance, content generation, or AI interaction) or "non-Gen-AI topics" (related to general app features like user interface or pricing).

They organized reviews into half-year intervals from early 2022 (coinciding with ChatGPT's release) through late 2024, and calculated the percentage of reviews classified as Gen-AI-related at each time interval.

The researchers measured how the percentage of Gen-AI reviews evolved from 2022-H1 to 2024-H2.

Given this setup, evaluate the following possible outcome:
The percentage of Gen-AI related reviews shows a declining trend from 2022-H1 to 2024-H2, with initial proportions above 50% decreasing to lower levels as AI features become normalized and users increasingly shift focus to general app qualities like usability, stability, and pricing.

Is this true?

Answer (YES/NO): NO